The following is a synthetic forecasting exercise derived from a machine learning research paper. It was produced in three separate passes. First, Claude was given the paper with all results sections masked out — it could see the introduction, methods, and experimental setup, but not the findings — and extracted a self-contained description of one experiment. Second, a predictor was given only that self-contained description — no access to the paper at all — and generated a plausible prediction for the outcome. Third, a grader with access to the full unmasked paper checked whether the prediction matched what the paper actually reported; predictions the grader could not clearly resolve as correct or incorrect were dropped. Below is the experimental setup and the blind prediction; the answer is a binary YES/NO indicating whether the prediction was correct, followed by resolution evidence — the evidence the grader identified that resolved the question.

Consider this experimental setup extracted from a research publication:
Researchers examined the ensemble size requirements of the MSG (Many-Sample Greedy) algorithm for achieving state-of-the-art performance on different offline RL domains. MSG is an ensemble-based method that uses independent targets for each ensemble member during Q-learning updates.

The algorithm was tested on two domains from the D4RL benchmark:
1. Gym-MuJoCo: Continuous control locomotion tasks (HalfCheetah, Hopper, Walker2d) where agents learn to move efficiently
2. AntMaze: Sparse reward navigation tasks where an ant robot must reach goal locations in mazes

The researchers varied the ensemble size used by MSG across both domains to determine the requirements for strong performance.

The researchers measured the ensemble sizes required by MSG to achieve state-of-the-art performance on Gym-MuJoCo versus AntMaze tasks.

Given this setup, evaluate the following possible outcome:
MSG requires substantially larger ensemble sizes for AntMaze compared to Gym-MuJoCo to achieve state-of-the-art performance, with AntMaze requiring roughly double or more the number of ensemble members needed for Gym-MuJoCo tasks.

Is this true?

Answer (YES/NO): YES